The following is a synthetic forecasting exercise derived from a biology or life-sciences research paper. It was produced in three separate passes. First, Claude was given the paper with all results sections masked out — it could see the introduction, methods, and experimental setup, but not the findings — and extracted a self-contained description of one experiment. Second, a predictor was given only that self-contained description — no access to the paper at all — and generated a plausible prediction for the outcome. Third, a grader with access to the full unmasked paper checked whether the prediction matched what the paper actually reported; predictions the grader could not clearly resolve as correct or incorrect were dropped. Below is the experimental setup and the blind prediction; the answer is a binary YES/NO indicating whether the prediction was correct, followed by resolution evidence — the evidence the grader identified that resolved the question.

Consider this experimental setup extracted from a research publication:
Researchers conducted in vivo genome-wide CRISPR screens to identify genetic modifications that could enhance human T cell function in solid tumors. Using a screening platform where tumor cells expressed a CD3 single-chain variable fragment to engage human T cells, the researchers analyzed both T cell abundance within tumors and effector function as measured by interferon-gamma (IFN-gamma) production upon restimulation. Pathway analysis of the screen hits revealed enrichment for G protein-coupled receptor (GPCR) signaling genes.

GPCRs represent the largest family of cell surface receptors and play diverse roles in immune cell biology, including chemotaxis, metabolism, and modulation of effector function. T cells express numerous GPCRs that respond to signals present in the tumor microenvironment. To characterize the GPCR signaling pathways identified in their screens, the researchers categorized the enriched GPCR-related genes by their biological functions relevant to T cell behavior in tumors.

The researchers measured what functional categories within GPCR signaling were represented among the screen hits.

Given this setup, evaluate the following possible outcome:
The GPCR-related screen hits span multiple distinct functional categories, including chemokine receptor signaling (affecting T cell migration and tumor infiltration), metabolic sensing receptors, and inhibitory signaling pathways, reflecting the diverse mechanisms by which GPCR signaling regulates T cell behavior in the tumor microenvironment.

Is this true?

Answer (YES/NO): NO